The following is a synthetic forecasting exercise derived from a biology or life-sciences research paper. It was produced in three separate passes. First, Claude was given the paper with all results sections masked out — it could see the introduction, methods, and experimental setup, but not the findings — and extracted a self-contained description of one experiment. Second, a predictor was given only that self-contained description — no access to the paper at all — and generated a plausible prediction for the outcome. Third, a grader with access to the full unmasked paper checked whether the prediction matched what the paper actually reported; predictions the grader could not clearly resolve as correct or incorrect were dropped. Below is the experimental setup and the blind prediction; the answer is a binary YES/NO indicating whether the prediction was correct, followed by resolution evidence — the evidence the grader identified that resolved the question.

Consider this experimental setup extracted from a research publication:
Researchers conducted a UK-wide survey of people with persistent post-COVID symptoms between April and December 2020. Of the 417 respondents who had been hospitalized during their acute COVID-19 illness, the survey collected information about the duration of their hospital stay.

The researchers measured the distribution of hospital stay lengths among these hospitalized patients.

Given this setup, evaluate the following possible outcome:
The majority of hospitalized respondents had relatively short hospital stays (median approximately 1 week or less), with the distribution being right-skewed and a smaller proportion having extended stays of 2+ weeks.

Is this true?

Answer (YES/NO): YES